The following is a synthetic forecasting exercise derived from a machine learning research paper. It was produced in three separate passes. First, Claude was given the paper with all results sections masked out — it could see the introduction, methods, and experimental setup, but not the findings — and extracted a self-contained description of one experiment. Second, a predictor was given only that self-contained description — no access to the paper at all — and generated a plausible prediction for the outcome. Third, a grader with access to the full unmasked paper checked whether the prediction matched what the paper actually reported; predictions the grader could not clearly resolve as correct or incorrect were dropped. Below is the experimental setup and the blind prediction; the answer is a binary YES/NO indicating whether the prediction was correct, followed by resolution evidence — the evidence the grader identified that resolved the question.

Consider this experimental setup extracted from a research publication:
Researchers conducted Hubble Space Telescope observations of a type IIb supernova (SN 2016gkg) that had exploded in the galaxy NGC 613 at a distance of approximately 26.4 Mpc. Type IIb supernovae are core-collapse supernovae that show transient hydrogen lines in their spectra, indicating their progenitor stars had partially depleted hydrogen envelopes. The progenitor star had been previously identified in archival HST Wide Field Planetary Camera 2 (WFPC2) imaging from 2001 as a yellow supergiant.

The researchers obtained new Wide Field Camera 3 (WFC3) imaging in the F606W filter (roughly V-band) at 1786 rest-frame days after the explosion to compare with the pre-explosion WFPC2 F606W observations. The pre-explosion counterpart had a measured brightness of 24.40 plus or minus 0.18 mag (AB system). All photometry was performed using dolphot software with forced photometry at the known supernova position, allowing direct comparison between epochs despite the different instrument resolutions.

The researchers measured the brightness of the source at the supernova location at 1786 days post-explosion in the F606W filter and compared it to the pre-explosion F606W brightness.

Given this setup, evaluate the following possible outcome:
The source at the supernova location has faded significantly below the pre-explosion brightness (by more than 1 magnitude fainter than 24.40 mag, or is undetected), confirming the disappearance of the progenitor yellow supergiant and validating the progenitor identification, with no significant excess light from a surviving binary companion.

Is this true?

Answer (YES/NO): NO